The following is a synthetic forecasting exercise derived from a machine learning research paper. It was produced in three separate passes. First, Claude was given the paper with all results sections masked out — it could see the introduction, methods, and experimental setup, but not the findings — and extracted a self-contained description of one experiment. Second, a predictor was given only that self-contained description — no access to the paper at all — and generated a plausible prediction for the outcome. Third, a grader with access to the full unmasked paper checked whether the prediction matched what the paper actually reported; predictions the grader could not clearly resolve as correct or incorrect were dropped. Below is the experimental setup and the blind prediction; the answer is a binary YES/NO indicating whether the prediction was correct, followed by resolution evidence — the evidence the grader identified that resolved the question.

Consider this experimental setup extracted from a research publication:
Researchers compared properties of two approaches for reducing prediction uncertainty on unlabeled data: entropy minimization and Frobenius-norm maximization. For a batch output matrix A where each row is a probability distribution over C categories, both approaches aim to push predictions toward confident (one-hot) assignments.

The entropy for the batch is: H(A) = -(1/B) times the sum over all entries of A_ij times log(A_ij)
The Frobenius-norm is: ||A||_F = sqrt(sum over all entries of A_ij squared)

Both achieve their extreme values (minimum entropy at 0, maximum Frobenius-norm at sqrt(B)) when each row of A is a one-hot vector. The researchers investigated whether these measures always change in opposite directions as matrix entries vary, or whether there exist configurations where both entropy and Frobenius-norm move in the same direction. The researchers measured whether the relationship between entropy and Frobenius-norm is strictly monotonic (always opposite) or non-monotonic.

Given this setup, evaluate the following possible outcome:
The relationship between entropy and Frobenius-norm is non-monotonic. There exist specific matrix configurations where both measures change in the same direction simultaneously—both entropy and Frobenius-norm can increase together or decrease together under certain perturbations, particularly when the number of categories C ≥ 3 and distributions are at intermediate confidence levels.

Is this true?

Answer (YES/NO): NO